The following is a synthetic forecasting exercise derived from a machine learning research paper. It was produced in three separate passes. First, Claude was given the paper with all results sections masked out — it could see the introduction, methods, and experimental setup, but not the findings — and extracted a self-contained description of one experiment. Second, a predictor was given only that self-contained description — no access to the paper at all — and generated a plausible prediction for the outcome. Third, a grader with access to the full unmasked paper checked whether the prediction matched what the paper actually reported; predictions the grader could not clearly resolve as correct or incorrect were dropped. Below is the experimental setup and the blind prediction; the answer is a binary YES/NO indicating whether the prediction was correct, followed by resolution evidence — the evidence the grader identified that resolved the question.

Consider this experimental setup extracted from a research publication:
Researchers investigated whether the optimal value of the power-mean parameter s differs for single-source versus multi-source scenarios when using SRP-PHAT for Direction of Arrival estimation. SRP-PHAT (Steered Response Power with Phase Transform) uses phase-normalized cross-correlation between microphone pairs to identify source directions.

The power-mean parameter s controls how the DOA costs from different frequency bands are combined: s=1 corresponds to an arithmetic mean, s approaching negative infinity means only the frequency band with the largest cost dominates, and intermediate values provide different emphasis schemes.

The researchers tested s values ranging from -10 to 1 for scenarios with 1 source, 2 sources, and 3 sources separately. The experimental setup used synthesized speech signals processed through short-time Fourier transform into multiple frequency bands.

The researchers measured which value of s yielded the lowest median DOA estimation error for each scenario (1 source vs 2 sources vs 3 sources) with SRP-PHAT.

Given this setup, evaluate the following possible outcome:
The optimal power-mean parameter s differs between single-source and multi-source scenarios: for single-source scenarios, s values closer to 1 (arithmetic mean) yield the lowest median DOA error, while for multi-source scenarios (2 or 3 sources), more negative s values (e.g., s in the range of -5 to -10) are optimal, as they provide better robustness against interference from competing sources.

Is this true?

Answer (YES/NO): NO